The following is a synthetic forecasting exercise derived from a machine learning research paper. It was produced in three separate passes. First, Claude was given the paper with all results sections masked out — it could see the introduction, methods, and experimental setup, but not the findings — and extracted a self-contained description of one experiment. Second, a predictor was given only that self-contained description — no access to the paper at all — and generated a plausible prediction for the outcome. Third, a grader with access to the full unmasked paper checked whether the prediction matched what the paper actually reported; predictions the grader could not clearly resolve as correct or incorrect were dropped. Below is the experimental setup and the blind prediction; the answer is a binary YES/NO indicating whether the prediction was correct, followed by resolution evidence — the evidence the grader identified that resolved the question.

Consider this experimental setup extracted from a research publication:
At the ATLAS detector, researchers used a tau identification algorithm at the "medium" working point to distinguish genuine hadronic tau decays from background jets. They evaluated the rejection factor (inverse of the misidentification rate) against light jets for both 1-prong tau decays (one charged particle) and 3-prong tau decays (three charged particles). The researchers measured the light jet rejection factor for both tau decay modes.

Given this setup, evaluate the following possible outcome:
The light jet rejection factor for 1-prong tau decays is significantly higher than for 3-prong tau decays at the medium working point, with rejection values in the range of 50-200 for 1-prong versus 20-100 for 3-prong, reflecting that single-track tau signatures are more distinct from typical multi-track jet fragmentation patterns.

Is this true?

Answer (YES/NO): NO